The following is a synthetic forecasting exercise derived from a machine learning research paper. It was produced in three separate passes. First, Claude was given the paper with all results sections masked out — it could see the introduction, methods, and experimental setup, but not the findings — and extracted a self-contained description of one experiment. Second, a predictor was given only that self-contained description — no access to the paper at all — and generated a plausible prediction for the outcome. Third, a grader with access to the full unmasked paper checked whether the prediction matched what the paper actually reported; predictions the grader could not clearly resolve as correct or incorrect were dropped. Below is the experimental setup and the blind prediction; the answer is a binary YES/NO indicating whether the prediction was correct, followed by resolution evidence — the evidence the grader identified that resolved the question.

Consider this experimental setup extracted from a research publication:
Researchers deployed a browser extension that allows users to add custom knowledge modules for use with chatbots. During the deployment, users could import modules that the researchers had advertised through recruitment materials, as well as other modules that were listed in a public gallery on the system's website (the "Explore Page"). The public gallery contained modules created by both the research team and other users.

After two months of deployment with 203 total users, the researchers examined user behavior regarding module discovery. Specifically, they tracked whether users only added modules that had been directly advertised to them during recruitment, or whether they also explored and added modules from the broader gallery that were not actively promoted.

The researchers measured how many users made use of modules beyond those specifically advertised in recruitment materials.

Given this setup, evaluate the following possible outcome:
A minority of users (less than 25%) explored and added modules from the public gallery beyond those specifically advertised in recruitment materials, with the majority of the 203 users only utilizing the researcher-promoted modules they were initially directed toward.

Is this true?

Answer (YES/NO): YES